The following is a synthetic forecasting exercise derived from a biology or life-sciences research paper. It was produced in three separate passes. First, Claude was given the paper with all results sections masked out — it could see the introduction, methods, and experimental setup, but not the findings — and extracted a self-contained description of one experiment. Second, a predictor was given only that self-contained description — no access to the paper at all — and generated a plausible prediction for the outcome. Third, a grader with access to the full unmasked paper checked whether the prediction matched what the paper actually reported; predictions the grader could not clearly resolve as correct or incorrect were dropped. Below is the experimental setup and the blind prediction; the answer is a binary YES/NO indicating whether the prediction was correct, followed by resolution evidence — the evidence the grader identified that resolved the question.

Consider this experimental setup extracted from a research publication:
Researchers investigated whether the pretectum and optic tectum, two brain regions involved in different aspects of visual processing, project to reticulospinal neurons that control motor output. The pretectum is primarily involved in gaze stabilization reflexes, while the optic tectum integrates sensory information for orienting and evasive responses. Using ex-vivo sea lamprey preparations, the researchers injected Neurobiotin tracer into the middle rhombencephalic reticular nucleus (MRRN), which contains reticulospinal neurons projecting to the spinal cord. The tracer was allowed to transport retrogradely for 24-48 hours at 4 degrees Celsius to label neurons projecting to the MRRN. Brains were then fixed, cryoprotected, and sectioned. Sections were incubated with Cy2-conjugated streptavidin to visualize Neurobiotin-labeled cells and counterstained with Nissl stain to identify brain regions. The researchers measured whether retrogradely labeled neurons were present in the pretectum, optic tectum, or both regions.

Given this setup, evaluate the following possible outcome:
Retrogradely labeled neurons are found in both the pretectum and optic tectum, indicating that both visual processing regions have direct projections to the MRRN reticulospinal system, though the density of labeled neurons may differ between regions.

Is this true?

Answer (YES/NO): NO